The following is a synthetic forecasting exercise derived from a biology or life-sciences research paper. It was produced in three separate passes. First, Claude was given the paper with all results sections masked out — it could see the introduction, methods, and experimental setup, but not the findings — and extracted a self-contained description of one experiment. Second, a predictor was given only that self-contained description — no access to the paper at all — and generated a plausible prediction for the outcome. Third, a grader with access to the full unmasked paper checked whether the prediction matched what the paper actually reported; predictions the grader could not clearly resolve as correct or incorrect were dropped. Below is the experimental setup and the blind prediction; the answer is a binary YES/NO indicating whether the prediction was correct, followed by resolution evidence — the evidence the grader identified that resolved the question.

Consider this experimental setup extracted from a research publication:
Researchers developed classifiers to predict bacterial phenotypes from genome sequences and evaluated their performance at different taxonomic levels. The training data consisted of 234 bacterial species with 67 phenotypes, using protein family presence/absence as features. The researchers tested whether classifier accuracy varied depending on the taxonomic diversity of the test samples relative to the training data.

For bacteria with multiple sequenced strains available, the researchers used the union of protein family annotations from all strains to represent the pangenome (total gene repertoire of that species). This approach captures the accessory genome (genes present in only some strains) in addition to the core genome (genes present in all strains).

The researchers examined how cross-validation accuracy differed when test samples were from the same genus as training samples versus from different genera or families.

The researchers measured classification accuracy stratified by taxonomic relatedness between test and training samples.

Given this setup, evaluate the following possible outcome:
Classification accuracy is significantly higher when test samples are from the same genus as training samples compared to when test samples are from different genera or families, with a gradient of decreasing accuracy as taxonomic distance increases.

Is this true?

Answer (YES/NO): NO